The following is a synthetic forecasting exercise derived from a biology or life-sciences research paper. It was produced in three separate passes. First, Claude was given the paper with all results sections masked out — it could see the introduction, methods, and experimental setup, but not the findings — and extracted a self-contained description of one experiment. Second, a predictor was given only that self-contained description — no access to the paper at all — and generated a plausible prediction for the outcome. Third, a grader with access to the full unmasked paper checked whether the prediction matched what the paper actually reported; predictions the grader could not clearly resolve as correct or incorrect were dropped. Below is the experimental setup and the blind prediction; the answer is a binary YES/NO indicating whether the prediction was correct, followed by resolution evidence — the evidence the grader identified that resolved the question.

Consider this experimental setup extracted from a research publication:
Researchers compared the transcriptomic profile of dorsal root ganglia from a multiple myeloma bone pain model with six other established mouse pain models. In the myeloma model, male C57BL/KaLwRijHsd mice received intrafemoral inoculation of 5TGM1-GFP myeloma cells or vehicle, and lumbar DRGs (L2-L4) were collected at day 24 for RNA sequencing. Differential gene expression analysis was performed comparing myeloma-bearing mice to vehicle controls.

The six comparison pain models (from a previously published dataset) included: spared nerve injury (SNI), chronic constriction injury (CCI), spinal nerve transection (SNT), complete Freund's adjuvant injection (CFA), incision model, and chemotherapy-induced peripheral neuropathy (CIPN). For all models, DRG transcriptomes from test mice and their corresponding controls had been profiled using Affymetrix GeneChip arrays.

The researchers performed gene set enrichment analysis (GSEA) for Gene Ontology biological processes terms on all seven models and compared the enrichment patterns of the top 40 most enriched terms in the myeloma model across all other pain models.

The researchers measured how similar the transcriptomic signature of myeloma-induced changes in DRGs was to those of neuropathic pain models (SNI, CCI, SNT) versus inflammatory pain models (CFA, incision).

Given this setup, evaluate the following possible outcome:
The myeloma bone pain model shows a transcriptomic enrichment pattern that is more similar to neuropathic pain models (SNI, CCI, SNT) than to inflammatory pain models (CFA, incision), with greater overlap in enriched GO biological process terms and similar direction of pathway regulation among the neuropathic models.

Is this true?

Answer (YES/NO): YES